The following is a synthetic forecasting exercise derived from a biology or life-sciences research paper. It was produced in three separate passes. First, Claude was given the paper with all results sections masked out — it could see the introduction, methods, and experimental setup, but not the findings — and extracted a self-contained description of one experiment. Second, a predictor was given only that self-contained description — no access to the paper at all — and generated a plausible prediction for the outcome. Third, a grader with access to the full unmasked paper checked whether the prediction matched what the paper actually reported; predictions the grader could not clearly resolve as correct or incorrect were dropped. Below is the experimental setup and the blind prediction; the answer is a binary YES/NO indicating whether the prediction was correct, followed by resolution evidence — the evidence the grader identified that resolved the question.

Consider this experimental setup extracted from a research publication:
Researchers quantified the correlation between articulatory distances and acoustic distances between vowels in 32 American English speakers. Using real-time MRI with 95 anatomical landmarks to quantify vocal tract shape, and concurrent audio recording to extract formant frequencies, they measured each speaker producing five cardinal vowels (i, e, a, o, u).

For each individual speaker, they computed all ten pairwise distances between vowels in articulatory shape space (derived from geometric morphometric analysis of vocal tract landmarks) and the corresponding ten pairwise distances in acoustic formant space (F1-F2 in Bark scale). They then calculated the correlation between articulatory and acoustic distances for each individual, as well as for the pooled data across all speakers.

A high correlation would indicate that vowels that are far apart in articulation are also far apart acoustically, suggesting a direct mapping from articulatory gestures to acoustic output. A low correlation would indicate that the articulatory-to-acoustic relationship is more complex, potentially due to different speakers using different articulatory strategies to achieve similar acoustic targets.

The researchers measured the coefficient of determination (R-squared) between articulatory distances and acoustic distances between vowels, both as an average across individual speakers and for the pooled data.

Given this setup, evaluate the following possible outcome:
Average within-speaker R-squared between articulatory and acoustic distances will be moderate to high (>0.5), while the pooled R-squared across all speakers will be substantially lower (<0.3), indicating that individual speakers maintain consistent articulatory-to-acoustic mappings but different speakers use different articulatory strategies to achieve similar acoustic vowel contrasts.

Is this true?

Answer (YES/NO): NO